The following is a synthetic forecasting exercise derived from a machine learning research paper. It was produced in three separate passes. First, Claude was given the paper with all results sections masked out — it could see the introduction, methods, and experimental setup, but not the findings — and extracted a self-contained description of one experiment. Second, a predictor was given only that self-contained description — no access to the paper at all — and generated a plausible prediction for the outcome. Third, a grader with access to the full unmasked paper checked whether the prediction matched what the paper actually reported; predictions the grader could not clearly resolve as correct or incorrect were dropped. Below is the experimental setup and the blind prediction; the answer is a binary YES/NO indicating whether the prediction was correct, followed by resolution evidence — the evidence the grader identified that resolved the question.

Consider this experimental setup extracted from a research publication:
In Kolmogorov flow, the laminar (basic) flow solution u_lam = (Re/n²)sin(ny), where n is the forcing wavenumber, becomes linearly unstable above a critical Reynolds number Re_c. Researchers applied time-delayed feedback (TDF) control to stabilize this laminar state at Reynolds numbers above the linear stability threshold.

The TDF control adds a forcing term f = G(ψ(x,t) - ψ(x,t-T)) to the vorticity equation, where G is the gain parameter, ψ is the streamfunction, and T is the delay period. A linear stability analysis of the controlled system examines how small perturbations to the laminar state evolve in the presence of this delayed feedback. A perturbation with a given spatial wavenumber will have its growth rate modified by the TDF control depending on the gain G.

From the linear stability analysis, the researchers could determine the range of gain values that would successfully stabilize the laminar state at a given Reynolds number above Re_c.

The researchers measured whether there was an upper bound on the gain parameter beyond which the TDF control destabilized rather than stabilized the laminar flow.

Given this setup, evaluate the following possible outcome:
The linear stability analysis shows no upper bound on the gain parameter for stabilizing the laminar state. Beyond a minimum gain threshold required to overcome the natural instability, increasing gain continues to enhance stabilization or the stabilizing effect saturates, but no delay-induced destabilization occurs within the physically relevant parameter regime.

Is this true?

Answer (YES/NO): YES